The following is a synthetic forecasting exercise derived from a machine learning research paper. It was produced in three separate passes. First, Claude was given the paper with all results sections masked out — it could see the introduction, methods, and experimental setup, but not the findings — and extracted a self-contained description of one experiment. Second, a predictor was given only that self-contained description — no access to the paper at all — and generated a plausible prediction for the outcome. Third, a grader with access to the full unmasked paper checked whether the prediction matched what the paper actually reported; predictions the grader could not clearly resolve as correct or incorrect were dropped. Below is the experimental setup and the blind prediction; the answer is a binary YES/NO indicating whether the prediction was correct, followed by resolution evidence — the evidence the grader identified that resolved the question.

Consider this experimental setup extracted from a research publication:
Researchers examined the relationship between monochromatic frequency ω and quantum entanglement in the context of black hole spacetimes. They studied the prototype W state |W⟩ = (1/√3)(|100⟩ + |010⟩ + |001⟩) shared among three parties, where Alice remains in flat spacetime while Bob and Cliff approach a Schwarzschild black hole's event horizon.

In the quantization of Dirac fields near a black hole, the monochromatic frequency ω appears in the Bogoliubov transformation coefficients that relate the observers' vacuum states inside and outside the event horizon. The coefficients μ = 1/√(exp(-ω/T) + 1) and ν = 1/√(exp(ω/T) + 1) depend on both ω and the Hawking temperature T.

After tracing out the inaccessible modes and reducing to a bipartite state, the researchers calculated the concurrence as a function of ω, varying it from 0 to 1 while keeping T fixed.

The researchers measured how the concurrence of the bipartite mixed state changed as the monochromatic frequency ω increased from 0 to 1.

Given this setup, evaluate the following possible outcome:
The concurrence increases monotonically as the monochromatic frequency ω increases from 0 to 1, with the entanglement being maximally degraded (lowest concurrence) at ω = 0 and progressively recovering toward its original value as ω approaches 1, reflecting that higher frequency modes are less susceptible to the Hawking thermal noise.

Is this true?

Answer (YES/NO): YES